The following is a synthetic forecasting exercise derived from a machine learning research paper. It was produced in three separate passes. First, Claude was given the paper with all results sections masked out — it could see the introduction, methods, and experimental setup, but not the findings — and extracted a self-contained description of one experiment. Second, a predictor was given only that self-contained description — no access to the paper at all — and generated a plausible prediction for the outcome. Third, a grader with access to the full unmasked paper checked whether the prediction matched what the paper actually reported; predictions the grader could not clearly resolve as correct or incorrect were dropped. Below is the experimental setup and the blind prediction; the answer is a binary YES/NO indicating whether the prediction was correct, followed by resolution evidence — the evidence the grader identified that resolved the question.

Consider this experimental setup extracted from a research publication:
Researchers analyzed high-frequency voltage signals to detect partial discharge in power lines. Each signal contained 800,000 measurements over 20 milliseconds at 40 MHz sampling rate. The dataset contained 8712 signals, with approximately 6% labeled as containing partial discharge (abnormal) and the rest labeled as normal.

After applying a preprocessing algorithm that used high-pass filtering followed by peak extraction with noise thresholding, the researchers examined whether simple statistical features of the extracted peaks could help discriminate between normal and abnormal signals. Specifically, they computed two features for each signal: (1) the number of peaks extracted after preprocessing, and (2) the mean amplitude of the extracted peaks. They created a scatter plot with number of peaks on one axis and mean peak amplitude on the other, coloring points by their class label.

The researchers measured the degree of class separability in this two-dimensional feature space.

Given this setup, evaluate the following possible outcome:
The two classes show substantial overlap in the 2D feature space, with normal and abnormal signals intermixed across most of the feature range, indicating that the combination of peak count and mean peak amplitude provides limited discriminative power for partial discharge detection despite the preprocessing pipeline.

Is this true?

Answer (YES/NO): NO